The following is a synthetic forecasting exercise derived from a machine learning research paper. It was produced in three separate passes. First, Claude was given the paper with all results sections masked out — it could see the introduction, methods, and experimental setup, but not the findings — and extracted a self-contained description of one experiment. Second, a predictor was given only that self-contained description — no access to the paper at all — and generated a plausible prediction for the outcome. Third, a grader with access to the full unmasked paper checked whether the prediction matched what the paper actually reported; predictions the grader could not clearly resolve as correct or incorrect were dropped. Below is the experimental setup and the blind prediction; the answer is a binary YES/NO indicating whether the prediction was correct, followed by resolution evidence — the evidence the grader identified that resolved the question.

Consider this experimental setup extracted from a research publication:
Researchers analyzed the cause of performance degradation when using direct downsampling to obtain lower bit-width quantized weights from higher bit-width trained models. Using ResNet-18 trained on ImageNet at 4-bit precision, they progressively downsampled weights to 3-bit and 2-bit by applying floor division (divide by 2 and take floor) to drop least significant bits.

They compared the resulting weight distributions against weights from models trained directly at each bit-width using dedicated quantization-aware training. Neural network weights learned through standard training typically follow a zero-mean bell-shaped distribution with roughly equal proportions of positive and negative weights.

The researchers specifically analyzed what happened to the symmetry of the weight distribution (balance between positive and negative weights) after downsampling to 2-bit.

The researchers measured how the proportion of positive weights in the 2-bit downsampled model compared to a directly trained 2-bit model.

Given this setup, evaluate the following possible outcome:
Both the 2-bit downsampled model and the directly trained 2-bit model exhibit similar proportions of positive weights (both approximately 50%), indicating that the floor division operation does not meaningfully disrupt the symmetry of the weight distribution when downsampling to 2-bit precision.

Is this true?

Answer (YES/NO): NO